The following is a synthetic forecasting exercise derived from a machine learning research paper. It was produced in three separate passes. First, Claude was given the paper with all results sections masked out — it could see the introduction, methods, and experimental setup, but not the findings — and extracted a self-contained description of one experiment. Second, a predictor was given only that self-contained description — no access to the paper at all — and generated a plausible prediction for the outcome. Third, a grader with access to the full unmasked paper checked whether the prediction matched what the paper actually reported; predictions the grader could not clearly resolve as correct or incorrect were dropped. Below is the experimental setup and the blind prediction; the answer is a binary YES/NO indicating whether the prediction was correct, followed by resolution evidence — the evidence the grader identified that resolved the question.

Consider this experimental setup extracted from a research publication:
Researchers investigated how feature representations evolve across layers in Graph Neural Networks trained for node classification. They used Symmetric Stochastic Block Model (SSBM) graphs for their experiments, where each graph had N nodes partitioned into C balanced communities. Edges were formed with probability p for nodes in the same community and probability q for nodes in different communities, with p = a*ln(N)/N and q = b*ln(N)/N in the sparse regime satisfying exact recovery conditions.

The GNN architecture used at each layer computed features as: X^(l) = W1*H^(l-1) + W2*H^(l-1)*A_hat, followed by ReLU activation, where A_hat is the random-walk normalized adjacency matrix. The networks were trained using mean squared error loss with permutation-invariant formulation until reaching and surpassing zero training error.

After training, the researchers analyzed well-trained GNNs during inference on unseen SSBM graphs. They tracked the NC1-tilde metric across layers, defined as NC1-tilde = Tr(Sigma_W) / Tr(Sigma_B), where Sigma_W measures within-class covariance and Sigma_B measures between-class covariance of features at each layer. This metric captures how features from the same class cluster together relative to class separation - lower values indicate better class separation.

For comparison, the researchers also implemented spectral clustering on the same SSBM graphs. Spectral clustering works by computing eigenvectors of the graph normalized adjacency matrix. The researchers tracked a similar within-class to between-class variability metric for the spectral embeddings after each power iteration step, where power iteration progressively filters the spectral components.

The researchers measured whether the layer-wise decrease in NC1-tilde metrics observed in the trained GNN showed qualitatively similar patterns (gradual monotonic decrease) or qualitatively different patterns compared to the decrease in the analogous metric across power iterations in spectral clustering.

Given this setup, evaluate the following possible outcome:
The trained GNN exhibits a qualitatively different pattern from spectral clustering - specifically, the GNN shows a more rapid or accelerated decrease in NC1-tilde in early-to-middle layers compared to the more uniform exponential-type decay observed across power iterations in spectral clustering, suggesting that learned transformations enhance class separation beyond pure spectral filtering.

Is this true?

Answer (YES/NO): YES